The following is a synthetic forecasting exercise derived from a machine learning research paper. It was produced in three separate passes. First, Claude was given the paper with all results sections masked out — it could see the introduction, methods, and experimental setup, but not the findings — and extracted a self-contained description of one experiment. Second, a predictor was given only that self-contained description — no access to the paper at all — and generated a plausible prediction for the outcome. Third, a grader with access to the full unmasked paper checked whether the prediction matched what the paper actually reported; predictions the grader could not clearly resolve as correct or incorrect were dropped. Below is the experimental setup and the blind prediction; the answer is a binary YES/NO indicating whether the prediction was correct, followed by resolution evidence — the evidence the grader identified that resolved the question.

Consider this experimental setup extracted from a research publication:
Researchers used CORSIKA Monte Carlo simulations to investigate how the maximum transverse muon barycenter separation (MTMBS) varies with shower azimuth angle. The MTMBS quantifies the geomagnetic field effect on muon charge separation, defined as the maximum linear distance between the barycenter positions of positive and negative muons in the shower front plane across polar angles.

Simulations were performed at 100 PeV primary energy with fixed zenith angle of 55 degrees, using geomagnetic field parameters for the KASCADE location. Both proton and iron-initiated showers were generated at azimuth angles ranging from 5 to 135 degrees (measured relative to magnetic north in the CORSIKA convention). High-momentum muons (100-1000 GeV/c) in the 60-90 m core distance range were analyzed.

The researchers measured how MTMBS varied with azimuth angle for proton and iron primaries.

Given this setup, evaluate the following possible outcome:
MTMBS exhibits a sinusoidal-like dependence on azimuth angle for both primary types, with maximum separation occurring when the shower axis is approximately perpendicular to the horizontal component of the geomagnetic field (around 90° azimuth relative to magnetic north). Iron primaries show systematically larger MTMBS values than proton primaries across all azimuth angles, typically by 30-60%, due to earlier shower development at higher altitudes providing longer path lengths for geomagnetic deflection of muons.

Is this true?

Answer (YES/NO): NO